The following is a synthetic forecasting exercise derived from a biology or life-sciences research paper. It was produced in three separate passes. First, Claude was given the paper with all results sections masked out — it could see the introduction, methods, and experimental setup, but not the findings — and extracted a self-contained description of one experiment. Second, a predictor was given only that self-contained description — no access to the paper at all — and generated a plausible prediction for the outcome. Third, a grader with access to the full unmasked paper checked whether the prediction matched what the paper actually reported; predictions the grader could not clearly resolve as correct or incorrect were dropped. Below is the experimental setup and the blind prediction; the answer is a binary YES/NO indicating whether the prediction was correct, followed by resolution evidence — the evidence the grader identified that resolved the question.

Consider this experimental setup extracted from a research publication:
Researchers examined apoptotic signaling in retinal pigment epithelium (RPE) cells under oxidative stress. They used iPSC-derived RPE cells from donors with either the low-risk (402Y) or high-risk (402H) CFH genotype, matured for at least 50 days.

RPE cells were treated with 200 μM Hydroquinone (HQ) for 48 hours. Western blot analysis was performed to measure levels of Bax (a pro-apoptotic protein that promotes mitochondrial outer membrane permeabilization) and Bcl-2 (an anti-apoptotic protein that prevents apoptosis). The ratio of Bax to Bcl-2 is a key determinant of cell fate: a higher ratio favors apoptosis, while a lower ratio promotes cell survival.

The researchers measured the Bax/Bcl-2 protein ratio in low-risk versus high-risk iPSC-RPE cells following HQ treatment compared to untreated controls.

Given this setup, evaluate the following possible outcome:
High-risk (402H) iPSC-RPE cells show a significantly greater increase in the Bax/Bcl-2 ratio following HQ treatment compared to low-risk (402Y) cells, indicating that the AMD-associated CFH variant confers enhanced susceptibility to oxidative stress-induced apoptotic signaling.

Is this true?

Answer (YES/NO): YES